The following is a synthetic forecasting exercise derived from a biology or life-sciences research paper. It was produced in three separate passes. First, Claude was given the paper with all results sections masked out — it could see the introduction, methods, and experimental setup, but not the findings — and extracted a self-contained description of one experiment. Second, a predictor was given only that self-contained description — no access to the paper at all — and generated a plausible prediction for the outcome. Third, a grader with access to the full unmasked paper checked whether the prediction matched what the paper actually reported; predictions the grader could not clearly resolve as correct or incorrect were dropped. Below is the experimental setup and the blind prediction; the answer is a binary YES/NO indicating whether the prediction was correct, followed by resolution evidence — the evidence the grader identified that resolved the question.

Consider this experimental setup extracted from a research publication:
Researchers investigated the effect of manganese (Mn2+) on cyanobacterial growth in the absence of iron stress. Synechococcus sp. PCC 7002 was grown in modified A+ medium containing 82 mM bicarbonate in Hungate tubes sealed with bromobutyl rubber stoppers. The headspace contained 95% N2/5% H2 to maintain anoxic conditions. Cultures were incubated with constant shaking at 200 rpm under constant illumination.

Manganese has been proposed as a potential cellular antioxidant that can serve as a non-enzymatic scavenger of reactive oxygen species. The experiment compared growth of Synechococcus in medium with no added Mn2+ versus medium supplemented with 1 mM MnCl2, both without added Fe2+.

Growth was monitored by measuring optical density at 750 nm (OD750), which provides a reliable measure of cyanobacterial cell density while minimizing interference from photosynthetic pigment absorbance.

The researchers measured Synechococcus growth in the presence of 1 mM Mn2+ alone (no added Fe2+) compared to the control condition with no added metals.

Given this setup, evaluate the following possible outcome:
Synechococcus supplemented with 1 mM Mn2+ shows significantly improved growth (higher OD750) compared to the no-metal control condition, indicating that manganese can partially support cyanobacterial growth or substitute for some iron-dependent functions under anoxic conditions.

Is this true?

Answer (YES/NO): NO